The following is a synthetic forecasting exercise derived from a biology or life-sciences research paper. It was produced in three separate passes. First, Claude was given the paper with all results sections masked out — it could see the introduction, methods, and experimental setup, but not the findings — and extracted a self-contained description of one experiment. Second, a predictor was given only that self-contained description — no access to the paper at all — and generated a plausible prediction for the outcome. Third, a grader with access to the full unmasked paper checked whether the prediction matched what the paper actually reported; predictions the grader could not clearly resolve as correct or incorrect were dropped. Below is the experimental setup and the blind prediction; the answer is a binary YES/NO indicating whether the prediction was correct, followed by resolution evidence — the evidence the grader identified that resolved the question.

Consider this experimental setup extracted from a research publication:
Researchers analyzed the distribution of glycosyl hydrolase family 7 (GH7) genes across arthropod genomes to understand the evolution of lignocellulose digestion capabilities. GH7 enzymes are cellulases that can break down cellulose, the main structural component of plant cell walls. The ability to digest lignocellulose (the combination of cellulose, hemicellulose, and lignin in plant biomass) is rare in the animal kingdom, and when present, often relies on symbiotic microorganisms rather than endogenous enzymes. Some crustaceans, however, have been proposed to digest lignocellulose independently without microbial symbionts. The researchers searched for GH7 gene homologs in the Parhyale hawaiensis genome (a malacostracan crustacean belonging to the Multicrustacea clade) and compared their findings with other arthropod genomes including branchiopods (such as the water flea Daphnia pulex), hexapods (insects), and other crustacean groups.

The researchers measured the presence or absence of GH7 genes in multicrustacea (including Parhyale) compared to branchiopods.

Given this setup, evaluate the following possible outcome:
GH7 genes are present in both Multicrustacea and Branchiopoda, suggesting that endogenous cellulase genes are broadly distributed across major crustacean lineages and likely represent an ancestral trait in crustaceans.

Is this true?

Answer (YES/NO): YES